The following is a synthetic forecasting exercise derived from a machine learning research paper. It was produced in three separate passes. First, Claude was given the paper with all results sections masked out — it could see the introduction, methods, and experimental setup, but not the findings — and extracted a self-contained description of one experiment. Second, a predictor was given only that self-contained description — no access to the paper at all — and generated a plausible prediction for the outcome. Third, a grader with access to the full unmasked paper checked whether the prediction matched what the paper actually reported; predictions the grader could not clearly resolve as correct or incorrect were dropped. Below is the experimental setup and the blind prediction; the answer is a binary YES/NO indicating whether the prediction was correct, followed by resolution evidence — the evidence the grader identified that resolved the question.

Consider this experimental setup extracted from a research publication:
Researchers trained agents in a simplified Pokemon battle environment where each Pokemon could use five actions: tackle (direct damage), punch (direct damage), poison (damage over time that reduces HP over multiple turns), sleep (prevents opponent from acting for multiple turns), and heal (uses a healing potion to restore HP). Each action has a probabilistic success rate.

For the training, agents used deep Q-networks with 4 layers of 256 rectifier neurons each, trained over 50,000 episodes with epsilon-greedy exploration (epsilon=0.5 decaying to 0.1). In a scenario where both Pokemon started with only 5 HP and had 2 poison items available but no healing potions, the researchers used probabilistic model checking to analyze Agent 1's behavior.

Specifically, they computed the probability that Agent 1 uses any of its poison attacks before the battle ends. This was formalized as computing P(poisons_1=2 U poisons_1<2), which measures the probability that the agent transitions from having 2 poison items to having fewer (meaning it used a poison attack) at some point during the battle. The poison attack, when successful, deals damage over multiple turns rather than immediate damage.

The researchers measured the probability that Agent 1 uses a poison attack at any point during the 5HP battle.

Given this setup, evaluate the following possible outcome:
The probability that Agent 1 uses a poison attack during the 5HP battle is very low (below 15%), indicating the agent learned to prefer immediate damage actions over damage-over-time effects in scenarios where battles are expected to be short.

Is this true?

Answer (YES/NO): YES